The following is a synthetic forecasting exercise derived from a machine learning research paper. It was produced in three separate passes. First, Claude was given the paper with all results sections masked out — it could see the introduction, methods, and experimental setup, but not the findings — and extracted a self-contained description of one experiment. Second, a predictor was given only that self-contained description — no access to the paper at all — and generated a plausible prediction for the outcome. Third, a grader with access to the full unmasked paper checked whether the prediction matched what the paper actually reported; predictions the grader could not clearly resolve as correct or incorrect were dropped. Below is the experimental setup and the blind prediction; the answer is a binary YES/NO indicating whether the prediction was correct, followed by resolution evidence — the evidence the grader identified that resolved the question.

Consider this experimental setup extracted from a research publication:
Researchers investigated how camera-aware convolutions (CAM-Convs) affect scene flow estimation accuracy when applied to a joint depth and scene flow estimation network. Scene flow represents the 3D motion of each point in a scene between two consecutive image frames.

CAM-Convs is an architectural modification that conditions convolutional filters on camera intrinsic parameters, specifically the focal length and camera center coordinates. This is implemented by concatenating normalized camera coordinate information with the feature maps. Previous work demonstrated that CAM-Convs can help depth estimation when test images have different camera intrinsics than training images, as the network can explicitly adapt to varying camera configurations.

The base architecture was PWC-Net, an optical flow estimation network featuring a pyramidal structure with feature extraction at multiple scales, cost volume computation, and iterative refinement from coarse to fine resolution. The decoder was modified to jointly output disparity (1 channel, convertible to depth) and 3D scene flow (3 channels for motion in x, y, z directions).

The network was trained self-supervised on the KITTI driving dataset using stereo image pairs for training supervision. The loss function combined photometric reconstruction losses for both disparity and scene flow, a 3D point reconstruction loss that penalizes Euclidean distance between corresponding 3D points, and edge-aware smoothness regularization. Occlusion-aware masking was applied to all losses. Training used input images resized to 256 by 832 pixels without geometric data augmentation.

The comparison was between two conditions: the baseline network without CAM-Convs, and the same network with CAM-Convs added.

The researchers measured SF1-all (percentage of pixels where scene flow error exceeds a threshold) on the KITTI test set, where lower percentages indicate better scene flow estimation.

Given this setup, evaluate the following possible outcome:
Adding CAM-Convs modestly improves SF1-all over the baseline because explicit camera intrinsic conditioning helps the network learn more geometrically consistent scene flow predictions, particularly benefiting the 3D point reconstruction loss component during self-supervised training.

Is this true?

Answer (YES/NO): NO